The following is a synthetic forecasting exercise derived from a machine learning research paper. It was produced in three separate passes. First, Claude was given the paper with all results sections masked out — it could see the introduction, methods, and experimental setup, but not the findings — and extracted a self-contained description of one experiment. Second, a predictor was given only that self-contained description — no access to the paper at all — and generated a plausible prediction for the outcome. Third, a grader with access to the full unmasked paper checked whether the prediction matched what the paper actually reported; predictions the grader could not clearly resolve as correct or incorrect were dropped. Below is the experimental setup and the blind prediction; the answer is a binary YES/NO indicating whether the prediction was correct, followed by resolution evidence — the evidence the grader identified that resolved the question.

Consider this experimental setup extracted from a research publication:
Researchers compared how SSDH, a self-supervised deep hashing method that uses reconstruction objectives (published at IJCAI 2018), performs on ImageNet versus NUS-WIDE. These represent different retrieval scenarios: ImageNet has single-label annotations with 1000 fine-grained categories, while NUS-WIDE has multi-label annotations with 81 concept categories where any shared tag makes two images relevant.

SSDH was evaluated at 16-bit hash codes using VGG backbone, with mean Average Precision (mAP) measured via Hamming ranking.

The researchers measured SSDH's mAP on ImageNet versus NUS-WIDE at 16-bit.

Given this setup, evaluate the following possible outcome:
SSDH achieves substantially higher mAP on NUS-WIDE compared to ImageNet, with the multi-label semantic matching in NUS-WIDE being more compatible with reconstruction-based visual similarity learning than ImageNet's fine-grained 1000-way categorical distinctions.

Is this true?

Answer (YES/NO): NO